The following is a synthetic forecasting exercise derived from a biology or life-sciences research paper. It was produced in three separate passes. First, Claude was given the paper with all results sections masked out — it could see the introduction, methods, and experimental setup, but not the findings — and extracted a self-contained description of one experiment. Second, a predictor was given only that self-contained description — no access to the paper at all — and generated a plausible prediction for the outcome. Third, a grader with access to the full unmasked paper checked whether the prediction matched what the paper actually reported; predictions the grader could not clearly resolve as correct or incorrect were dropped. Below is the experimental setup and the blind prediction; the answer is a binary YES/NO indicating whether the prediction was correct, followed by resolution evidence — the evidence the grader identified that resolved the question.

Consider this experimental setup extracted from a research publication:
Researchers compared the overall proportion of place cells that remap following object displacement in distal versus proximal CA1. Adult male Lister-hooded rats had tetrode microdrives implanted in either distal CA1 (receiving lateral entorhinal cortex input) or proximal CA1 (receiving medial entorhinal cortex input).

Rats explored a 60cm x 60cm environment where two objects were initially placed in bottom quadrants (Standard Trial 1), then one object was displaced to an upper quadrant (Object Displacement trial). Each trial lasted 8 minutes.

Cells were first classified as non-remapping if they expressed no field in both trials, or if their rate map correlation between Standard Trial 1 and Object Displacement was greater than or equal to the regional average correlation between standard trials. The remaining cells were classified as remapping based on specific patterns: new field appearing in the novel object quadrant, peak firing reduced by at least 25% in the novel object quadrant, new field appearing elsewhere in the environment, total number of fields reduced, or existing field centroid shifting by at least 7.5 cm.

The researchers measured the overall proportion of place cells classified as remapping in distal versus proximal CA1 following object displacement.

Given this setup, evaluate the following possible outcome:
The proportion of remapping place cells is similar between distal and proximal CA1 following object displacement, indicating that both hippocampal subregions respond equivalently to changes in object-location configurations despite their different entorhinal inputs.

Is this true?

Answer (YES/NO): YES